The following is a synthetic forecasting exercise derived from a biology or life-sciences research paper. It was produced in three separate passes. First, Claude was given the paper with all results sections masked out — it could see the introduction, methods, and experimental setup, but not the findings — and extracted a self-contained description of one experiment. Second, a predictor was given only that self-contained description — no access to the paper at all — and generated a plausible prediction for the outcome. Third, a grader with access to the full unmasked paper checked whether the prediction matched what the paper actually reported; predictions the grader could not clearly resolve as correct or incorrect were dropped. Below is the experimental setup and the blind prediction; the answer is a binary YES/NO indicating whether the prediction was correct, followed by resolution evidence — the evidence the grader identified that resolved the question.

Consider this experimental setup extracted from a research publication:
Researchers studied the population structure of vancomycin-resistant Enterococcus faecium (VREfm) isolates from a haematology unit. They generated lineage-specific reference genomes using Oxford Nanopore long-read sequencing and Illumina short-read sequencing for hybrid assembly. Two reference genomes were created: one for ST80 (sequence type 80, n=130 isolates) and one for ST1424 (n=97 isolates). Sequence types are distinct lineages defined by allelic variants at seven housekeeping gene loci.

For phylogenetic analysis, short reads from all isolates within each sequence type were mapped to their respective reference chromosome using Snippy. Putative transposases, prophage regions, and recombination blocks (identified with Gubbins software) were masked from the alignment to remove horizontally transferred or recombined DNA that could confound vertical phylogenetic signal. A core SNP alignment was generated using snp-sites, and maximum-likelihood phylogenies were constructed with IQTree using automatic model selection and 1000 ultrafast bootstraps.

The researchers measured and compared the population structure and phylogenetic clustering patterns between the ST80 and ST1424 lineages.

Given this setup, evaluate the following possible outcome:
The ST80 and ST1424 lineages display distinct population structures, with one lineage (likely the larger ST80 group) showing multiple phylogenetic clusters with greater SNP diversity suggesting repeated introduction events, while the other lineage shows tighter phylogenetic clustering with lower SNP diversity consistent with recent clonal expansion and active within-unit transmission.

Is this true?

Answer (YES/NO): YES